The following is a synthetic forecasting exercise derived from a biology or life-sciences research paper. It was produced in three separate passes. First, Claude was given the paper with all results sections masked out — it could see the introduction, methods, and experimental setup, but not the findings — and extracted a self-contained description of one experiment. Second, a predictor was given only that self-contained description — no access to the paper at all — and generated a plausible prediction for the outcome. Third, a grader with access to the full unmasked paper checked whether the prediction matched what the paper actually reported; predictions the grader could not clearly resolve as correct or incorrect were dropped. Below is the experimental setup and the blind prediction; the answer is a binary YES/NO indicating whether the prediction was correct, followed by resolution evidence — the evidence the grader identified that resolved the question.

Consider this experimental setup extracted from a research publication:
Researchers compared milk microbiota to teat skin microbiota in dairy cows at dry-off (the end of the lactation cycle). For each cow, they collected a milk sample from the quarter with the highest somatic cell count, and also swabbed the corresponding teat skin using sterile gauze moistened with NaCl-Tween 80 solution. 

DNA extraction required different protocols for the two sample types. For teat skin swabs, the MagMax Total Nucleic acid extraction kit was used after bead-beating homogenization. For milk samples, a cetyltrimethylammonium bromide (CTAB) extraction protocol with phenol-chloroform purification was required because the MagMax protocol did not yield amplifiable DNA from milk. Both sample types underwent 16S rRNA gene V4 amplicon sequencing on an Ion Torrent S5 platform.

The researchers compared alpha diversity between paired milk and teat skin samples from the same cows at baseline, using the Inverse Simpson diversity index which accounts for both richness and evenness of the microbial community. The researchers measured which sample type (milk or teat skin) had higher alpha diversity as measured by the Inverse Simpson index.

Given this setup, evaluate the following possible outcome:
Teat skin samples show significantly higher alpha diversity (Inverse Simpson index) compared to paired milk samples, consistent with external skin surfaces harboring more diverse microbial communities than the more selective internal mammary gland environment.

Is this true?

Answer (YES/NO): YES